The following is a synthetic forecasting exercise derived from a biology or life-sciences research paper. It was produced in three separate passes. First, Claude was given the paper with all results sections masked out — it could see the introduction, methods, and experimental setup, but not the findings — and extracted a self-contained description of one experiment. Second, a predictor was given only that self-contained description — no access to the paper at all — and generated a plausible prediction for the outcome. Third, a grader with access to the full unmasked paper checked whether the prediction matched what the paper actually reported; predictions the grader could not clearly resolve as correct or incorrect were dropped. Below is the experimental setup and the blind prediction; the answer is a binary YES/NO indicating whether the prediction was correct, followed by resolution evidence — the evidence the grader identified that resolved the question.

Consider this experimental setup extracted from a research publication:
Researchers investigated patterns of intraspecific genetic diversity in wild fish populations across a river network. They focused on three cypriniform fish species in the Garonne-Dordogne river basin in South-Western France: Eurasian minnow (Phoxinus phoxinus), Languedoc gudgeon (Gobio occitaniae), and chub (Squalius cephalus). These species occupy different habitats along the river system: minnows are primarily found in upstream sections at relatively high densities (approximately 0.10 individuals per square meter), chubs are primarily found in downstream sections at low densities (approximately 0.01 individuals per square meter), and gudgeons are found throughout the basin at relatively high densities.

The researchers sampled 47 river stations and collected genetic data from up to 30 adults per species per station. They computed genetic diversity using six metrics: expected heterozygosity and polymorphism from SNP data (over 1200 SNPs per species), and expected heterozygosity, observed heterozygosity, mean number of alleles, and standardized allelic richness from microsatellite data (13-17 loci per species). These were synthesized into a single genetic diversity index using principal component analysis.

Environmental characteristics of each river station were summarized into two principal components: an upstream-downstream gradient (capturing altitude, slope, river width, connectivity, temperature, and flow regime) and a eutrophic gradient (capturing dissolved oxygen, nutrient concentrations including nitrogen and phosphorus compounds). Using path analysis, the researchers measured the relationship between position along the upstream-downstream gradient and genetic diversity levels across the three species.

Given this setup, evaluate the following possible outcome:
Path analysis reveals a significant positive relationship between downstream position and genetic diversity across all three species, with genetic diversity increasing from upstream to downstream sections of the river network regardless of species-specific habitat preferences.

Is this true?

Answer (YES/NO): NO